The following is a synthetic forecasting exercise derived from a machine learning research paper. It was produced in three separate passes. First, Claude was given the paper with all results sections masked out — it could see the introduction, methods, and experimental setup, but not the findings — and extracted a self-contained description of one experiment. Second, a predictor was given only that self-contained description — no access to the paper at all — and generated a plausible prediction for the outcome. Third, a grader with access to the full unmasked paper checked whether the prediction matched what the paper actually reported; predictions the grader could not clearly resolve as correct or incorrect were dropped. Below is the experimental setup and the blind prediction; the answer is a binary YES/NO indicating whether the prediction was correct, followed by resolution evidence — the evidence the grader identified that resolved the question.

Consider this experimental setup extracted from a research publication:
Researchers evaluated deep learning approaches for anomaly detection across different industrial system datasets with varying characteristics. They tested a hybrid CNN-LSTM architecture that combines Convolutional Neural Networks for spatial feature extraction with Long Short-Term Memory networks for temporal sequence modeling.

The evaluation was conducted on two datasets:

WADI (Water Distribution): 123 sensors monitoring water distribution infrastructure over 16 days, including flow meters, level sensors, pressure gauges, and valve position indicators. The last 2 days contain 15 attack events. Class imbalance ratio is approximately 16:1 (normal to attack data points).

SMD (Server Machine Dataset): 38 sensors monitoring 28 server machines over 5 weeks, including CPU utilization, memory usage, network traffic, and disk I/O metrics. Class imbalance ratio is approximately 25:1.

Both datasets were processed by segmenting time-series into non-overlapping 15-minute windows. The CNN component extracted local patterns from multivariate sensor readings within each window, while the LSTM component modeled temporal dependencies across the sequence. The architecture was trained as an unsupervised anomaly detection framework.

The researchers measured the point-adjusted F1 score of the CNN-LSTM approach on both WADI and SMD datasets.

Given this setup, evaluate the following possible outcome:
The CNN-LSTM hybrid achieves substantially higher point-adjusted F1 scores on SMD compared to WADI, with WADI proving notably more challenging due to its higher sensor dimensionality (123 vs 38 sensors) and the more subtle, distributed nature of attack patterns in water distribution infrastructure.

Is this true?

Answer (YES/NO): NO